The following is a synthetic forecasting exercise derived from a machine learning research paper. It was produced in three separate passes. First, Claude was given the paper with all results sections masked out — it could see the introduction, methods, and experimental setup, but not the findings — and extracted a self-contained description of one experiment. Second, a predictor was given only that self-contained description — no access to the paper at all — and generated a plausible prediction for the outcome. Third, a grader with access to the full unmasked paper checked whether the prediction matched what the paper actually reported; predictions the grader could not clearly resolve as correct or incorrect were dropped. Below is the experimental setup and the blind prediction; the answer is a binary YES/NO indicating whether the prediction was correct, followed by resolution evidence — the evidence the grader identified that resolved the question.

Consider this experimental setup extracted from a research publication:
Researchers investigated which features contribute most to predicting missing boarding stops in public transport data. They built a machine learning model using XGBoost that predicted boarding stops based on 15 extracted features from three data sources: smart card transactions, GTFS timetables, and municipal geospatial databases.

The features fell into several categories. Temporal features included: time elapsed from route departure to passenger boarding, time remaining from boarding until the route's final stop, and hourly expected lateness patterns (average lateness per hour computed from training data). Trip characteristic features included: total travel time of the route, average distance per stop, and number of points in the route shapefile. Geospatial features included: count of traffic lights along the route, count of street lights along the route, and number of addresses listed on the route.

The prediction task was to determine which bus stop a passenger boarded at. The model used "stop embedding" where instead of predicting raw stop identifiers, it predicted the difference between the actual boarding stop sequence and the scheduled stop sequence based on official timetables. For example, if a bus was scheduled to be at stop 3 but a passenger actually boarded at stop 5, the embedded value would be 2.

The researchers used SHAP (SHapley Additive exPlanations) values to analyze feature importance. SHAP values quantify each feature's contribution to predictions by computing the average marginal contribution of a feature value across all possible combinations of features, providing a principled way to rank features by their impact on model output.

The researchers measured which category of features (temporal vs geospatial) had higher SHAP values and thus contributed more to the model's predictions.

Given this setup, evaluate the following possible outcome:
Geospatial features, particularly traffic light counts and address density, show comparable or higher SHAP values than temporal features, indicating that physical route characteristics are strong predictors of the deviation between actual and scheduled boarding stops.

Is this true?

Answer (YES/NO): NO